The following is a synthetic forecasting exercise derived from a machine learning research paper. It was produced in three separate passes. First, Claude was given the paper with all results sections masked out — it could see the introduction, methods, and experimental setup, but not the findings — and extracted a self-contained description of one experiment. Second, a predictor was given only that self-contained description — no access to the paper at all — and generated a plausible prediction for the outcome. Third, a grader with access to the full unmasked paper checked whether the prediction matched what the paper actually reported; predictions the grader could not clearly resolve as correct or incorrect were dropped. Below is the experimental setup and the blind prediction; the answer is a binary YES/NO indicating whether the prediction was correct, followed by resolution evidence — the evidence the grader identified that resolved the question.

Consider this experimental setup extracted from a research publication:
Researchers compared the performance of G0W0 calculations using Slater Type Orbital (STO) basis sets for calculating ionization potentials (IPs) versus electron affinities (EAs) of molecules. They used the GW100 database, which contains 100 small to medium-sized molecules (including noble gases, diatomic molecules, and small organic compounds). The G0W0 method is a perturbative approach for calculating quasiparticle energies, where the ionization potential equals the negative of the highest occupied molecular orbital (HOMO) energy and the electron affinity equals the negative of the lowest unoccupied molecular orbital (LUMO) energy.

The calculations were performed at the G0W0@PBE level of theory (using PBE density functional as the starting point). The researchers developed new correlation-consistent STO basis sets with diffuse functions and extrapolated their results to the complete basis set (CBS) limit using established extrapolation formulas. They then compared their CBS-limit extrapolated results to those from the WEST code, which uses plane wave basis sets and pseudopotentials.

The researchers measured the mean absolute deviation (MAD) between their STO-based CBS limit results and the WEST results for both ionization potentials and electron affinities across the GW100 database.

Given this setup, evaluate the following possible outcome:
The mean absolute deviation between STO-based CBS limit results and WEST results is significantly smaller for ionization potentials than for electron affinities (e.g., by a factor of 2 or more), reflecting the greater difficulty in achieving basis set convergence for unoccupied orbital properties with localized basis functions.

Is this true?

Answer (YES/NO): YES